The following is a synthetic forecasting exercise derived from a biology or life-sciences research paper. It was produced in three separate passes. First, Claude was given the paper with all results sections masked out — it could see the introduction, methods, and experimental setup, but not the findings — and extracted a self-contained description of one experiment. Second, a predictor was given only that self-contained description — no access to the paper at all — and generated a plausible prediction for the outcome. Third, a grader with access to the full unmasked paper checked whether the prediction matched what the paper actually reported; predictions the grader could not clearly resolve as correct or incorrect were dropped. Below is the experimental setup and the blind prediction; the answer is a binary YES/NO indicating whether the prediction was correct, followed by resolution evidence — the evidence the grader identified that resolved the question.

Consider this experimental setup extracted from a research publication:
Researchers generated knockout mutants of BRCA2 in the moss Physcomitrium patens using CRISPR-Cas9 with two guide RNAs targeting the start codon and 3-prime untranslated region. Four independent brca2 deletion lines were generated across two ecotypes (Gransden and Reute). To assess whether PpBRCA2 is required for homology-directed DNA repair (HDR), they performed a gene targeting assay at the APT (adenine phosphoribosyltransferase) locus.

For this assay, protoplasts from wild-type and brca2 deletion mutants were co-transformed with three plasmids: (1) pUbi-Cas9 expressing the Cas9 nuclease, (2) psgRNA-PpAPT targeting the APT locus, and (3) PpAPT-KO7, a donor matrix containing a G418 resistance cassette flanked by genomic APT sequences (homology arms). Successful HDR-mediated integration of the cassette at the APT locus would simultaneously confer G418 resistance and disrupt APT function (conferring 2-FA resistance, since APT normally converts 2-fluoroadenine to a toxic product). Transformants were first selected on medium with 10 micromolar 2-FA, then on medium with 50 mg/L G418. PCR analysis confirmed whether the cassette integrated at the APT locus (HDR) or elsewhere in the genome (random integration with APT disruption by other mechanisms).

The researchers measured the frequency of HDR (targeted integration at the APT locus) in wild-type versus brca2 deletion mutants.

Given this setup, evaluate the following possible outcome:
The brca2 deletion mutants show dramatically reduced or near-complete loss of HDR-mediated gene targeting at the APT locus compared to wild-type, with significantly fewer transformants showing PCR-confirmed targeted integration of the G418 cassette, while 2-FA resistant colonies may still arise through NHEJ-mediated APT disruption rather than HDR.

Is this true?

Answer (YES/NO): YES